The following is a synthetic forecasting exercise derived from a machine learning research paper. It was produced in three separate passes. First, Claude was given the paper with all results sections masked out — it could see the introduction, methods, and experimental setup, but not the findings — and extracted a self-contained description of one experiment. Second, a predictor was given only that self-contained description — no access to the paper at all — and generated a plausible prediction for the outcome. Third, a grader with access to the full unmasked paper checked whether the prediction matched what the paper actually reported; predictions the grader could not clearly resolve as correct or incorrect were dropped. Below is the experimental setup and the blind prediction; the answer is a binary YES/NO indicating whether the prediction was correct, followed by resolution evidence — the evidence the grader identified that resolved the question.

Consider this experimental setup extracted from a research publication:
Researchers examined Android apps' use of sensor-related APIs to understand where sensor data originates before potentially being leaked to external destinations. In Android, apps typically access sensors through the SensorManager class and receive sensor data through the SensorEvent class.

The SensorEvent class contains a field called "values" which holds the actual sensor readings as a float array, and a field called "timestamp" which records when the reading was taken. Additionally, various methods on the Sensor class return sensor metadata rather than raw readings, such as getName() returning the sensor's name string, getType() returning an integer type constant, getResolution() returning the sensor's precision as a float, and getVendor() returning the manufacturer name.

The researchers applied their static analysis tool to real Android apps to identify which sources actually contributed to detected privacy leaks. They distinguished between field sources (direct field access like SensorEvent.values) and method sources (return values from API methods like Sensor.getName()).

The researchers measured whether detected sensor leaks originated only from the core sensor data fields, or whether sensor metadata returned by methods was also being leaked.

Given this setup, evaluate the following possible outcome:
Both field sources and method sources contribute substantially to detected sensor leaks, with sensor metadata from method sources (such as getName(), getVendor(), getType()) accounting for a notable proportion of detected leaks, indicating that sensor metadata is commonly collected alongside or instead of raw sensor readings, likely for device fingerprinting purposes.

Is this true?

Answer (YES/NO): NO